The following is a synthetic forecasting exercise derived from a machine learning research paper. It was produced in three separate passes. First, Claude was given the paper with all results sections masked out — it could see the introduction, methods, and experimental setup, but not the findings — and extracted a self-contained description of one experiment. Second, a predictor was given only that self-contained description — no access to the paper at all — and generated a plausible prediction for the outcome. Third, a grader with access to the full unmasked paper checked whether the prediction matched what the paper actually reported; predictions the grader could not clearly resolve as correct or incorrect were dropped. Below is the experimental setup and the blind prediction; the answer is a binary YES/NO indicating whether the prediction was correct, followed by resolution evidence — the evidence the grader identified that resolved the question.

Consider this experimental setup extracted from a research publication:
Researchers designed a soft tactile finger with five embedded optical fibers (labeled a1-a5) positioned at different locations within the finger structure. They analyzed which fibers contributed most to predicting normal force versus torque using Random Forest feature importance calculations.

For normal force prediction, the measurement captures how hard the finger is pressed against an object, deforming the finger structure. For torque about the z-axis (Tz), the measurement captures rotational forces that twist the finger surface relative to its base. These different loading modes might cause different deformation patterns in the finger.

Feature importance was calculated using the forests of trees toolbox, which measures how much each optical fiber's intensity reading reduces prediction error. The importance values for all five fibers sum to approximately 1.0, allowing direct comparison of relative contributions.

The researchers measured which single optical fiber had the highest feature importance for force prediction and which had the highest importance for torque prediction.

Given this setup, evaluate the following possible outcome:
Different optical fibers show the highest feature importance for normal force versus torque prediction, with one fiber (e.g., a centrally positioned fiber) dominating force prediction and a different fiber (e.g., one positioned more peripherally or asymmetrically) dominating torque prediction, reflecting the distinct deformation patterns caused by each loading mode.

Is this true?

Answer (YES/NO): YES